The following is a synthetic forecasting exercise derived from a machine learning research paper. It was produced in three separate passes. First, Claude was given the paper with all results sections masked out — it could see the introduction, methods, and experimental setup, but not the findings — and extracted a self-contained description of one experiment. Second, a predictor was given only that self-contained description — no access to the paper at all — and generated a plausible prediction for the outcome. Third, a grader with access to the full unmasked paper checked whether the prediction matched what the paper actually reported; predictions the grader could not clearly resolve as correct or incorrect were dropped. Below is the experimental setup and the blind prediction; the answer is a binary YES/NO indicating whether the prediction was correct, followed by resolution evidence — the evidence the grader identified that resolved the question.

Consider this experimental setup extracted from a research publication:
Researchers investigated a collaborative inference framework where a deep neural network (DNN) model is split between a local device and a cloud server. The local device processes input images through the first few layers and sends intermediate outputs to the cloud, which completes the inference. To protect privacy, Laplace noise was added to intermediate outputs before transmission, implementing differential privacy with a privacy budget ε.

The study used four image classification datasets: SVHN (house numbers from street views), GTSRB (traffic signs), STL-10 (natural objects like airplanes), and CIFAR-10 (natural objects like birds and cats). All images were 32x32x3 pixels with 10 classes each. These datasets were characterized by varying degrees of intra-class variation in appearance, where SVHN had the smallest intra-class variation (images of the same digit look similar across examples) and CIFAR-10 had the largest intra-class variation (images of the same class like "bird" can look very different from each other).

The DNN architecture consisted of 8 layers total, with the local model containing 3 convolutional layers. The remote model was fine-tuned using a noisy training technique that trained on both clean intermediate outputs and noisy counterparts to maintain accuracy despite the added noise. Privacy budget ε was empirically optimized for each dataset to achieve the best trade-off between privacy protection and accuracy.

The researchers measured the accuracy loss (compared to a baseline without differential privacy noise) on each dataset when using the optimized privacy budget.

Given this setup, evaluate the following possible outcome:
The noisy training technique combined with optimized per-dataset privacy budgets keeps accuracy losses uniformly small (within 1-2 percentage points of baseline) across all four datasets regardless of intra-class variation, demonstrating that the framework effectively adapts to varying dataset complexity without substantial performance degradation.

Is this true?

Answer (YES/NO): NO